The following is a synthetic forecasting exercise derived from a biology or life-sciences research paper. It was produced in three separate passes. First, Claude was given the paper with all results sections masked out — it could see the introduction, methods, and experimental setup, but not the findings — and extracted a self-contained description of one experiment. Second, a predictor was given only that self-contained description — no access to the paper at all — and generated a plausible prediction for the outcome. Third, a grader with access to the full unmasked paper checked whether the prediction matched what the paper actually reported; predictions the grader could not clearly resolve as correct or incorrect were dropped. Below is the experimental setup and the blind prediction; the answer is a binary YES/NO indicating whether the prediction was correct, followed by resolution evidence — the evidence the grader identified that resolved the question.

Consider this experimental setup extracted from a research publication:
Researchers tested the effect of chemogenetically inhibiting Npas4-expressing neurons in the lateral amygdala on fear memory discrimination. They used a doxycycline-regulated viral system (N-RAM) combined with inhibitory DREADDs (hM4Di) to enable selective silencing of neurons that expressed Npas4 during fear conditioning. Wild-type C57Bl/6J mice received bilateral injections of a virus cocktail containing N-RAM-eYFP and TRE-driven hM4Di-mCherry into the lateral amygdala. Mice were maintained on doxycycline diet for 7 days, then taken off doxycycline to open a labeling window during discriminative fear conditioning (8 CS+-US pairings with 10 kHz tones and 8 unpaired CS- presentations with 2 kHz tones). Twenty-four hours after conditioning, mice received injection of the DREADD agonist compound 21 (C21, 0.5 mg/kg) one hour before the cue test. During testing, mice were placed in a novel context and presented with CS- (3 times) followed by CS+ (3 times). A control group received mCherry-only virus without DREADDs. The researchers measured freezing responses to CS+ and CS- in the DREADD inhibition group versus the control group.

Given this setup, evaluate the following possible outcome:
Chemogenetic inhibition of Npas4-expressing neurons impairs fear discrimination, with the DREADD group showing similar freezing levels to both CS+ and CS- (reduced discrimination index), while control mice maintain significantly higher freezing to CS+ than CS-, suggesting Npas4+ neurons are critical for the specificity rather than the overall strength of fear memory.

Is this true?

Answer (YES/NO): NO